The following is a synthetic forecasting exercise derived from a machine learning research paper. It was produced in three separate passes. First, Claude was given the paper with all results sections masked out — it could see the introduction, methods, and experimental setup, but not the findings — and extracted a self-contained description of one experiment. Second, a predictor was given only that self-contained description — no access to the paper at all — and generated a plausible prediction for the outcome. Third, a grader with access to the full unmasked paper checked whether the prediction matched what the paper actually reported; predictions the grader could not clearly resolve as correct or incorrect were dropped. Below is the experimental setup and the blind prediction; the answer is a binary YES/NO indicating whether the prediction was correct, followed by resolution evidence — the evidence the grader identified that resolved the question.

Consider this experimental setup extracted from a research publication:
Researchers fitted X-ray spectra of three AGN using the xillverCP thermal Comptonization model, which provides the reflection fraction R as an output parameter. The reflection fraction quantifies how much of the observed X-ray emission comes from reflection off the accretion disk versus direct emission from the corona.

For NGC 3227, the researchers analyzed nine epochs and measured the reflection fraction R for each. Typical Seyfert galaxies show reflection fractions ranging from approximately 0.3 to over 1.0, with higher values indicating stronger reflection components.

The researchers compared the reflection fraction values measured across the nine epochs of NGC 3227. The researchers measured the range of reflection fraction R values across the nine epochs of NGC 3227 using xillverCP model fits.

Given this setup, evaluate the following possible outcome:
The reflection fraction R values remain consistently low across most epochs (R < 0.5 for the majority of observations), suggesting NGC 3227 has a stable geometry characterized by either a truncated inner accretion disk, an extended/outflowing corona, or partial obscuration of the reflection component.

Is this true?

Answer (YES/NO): NO